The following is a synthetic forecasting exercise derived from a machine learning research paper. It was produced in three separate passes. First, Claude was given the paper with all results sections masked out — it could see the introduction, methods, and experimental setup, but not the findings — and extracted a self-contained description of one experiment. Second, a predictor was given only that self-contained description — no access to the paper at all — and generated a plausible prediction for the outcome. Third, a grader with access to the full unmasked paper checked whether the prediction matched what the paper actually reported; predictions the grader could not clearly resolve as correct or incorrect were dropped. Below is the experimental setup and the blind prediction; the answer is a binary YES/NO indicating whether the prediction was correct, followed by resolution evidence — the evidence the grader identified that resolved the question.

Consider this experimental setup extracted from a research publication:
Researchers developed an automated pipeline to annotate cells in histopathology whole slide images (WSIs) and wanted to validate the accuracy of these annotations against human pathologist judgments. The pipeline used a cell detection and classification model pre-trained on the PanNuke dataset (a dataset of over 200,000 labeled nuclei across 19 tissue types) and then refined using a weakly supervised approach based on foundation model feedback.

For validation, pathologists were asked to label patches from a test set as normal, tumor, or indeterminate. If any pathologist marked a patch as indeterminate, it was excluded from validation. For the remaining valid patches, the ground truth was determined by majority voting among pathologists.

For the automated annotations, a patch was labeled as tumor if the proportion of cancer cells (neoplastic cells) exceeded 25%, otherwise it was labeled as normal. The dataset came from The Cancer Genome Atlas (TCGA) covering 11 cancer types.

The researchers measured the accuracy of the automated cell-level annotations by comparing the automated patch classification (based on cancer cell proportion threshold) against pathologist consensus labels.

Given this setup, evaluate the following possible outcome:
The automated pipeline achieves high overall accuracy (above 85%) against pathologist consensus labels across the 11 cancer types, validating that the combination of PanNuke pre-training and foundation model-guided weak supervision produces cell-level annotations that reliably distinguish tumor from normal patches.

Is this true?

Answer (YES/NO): YES